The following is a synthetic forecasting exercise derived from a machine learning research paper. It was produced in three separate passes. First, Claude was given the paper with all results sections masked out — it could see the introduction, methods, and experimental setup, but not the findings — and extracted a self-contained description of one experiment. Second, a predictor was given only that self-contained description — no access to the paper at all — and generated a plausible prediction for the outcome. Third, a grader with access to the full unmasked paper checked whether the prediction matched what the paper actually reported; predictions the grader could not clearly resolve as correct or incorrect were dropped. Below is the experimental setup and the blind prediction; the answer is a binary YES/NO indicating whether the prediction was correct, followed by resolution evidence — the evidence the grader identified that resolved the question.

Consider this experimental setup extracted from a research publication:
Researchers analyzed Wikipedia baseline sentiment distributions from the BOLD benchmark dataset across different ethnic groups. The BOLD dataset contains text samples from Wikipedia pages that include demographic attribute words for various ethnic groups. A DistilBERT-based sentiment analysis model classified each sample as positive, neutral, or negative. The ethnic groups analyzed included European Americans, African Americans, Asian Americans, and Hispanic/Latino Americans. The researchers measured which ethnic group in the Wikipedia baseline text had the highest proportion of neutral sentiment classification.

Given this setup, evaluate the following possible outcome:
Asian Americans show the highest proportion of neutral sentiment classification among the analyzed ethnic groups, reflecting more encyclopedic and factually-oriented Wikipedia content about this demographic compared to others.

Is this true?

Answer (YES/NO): NO